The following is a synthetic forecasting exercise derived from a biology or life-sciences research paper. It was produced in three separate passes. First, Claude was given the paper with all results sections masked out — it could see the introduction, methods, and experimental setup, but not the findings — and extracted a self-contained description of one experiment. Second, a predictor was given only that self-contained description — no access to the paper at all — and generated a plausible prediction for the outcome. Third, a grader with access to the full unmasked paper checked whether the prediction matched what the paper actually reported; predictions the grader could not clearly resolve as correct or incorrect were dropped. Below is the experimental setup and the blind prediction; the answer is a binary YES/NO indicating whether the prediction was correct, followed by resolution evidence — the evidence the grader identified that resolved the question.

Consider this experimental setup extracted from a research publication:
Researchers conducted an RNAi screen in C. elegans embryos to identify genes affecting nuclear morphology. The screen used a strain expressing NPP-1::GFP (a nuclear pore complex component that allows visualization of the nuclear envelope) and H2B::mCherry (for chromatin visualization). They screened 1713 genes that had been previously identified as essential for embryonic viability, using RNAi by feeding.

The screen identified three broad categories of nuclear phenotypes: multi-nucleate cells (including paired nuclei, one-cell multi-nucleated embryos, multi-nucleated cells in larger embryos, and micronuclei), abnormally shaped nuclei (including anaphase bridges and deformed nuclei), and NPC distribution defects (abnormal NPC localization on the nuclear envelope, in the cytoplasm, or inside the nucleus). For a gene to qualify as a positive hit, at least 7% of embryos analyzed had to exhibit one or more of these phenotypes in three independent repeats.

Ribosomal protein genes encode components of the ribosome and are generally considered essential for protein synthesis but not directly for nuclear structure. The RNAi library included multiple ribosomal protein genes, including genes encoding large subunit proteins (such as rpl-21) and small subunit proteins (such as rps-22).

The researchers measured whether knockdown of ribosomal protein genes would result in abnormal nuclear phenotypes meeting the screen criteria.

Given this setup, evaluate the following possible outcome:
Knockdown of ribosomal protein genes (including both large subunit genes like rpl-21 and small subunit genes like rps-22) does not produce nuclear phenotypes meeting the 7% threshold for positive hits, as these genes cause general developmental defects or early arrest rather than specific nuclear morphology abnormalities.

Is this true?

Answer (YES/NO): NO